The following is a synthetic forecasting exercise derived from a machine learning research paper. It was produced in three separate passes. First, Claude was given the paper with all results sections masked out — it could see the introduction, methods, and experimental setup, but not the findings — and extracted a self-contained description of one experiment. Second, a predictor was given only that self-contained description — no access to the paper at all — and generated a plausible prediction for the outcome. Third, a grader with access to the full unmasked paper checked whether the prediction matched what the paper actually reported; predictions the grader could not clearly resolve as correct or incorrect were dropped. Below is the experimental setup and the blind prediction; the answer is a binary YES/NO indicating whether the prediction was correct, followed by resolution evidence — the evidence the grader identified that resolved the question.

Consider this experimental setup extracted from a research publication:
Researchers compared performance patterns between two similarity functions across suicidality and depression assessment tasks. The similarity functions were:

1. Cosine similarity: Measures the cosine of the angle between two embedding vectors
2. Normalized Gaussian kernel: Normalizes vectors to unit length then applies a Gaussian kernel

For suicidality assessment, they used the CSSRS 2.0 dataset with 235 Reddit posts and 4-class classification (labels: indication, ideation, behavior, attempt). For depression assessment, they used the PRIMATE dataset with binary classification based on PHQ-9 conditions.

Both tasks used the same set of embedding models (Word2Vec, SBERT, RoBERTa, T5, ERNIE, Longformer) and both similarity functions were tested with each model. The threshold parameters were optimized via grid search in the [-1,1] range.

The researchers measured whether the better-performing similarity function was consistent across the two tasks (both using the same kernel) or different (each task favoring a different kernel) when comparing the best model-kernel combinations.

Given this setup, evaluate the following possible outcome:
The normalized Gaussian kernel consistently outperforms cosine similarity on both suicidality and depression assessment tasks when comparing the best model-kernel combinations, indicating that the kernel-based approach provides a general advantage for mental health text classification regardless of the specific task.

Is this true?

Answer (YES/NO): NO